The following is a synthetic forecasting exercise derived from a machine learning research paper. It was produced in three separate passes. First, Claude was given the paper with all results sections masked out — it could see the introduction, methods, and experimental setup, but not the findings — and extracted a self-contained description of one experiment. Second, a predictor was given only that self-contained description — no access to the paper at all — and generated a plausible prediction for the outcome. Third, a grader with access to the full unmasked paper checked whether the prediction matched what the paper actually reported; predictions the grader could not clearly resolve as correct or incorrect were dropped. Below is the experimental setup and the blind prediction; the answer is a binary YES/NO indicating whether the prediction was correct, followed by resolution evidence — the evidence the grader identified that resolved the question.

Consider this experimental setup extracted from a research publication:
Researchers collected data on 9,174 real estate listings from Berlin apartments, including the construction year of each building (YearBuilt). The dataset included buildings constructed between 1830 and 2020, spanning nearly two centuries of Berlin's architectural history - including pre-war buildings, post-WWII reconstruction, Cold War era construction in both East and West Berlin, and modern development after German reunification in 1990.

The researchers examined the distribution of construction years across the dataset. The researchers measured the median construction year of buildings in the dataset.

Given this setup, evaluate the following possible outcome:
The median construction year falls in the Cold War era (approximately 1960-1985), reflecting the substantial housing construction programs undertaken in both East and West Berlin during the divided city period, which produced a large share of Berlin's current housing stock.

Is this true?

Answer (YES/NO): YES